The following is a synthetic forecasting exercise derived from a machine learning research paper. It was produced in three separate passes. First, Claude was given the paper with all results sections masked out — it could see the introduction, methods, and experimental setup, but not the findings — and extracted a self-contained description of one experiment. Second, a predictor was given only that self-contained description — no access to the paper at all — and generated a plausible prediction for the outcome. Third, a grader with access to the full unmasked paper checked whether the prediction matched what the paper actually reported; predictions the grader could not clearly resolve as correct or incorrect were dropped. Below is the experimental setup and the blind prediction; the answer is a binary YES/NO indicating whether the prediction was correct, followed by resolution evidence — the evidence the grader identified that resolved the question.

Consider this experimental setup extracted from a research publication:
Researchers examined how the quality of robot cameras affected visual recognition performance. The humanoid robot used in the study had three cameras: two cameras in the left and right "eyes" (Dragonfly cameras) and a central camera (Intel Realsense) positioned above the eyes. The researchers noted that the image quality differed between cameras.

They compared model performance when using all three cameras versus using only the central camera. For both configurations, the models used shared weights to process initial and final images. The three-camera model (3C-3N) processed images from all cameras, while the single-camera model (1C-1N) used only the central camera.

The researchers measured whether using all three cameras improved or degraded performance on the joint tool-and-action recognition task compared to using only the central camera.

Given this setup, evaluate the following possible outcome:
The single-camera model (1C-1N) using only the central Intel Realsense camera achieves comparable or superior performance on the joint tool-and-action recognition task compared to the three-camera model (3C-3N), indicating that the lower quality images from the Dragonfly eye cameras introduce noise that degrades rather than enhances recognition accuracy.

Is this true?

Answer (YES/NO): YES